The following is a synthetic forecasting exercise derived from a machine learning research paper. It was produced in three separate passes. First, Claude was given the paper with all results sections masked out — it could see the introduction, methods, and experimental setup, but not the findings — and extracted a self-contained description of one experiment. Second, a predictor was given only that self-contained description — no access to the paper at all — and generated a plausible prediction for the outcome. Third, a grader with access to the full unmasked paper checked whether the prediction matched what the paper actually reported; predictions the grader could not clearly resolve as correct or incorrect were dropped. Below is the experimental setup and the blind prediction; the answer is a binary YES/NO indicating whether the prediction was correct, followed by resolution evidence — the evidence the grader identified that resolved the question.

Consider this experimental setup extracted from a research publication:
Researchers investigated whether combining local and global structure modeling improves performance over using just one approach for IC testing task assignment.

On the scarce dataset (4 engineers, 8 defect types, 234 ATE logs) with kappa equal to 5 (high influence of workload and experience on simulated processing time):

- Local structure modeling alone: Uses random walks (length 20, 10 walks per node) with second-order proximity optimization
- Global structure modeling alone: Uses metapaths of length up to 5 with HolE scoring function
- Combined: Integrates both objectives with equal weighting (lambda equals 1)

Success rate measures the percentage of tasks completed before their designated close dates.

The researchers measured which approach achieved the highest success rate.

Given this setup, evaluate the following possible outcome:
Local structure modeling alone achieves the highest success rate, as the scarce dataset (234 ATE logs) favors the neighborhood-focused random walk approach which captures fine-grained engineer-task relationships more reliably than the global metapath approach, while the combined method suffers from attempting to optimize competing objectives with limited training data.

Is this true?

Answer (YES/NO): NO